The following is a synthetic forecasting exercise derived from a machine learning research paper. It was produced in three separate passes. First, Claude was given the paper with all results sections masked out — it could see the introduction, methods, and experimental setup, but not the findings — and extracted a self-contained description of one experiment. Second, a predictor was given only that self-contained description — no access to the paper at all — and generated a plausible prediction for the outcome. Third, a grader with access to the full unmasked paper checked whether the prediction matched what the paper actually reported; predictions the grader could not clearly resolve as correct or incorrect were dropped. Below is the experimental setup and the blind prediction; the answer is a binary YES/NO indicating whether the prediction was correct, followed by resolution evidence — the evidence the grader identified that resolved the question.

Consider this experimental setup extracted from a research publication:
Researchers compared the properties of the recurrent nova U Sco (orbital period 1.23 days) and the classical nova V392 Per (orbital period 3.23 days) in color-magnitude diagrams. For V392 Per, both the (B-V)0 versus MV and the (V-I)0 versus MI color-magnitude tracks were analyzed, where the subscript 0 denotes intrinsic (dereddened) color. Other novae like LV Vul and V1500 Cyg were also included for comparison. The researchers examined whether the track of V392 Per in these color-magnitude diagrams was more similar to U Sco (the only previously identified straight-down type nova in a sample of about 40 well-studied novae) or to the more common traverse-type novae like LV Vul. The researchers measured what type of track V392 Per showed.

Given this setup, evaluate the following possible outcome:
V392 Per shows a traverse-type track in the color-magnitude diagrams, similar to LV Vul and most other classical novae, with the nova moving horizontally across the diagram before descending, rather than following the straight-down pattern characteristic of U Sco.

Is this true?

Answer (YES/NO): NO